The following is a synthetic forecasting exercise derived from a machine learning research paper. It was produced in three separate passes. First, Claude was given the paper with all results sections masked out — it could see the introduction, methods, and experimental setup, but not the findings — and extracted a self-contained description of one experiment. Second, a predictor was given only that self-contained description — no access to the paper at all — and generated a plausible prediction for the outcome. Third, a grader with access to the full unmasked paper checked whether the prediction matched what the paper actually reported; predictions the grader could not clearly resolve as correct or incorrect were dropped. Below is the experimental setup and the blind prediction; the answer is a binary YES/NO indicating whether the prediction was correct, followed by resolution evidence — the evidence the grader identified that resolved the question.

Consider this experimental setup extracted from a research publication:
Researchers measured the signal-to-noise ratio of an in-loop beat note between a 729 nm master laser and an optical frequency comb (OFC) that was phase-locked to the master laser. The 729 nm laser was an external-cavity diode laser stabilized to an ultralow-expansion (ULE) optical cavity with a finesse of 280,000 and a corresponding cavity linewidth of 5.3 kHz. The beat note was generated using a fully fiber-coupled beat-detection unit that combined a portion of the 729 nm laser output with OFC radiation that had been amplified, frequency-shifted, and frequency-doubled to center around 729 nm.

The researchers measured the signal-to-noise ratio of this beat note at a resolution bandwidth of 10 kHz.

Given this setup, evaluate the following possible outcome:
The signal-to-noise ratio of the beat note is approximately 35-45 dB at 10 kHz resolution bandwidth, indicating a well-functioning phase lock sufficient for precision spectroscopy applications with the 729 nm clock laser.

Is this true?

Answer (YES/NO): YES